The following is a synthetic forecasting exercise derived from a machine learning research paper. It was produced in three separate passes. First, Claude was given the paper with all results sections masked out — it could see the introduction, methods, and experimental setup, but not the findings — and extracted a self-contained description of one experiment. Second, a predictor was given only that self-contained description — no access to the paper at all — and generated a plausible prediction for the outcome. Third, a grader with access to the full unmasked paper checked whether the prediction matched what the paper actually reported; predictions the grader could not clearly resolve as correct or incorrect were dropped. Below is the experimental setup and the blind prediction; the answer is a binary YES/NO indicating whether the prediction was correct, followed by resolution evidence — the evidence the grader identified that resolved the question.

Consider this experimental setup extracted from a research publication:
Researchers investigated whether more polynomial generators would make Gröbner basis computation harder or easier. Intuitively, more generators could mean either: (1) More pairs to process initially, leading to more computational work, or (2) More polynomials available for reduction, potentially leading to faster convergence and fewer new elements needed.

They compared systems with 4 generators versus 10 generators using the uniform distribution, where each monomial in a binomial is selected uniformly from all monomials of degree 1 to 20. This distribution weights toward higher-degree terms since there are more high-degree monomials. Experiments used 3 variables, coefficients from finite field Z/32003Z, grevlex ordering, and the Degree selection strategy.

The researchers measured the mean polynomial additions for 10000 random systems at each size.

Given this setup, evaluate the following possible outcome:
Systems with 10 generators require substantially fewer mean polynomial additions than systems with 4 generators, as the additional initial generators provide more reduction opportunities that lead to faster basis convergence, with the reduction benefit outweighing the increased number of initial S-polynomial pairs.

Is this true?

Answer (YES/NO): NO